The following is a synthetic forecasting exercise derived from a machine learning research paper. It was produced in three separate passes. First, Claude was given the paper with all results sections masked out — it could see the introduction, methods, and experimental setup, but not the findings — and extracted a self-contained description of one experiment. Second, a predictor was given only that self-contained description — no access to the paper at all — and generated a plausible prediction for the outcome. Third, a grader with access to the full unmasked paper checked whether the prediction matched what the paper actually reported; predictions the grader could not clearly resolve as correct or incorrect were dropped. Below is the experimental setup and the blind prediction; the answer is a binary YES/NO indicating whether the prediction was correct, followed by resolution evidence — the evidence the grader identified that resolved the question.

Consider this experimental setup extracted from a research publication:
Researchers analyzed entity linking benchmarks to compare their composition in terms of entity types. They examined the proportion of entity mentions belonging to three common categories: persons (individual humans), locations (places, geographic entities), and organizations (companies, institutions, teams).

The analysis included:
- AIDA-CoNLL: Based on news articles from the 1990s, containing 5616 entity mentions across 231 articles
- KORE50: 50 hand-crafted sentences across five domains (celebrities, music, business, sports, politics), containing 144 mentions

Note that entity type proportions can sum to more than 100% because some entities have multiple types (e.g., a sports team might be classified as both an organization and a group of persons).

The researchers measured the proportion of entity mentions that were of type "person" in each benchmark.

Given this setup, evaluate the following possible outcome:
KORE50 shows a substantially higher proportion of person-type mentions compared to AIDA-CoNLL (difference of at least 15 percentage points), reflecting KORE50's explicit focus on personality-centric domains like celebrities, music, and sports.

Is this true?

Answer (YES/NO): YES